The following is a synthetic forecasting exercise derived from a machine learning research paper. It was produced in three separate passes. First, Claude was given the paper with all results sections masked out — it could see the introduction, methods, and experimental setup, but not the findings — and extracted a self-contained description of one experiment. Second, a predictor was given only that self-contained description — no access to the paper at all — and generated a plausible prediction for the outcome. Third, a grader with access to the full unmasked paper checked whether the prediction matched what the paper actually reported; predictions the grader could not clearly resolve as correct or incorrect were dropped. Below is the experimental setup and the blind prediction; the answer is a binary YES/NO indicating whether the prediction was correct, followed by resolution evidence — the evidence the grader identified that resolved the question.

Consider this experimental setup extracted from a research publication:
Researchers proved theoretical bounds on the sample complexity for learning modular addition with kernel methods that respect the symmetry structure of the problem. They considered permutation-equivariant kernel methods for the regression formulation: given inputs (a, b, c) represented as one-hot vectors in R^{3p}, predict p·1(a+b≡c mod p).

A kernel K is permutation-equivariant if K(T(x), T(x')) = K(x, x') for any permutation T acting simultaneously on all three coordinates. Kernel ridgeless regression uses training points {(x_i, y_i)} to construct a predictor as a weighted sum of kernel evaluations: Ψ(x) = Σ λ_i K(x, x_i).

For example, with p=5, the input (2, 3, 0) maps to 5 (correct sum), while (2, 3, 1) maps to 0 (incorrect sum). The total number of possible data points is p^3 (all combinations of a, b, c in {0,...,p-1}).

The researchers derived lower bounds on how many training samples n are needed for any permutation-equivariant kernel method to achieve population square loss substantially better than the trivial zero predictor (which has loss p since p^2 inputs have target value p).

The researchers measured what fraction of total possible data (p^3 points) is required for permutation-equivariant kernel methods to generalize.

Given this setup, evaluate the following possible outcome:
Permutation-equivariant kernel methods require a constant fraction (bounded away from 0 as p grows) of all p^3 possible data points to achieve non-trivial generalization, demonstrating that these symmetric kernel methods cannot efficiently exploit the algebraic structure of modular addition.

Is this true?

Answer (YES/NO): YES